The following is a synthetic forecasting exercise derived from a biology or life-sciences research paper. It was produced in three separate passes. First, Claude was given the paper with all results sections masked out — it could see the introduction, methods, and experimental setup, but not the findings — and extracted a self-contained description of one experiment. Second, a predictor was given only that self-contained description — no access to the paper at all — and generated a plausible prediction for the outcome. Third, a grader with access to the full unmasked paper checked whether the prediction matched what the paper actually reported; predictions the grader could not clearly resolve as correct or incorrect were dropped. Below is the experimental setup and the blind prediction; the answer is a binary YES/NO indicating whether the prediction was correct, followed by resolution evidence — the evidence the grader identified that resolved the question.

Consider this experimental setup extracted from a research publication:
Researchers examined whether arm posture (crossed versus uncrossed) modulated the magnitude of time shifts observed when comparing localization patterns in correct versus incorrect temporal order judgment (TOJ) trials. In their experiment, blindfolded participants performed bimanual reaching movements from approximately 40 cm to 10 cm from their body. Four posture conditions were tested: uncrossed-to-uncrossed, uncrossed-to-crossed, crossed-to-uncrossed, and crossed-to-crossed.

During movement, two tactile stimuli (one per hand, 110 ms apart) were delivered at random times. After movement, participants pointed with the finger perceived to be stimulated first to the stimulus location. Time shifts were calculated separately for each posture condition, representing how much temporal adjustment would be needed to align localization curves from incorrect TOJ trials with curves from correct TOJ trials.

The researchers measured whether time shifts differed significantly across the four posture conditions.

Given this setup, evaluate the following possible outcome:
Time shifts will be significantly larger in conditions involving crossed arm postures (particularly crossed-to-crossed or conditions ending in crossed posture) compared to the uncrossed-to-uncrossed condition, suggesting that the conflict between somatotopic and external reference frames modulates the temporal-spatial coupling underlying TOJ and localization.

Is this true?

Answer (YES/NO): NO